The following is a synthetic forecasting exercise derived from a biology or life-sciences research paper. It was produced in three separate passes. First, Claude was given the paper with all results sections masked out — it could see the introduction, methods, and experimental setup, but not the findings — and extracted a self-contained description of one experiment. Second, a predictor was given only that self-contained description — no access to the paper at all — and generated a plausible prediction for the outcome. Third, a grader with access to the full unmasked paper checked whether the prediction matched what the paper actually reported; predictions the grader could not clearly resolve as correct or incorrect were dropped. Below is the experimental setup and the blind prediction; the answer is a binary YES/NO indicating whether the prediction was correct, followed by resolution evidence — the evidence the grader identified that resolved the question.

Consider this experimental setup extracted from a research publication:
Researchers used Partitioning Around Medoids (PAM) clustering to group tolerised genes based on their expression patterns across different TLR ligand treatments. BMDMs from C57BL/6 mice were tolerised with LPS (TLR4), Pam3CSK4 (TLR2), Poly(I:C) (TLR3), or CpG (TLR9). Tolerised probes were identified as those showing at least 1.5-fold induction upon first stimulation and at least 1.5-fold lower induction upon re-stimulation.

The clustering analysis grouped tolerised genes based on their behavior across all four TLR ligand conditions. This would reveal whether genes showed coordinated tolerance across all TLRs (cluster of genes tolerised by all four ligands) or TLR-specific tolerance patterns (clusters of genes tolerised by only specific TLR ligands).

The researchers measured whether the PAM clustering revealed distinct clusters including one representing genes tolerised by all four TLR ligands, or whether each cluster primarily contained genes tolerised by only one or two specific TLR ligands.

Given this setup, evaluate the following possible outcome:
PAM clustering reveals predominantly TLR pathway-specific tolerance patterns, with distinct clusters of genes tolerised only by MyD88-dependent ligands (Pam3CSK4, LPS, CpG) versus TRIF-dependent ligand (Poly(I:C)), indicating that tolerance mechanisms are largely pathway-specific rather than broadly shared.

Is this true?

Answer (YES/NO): NO